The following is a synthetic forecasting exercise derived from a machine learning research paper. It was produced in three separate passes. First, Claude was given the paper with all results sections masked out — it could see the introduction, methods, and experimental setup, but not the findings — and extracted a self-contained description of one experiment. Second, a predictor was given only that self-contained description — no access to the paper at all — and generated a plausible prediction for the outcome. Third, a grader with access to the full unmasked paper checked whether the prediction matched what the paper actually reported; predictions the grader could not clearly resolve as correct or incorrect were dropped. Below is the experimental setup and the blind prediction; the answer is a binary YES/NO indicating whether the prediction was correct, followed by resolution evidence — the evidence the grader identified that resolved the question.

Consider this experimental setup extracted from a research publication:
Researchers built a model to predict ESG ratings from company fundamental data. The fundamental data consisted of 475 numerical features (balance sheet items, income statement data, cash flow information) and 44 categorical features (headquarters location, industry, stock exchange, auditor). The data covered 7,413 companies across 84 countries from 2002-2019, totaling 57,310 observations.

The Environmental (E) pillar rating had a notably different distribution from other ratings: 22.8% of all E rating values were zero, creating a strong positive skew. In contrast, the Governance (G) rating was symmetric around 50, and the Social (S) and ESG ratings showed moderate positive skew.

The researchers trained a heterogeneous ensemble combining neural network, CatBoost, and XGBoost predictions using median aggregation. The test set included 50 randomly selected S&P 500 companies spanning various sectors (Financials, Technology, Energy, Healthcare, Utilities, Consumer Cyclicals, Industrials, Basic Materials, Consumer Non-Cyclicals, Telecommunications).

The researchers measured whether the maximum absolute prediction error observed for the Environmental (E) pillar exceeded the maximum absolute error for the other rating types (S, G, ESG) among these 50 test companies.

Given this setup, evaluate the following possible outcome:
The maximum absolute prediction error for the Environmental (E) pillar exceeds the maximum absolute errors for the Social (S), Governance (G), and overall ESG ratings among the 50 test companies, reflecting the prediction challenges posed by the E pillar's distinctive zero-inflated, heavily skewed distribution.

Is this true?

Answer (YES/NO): YES